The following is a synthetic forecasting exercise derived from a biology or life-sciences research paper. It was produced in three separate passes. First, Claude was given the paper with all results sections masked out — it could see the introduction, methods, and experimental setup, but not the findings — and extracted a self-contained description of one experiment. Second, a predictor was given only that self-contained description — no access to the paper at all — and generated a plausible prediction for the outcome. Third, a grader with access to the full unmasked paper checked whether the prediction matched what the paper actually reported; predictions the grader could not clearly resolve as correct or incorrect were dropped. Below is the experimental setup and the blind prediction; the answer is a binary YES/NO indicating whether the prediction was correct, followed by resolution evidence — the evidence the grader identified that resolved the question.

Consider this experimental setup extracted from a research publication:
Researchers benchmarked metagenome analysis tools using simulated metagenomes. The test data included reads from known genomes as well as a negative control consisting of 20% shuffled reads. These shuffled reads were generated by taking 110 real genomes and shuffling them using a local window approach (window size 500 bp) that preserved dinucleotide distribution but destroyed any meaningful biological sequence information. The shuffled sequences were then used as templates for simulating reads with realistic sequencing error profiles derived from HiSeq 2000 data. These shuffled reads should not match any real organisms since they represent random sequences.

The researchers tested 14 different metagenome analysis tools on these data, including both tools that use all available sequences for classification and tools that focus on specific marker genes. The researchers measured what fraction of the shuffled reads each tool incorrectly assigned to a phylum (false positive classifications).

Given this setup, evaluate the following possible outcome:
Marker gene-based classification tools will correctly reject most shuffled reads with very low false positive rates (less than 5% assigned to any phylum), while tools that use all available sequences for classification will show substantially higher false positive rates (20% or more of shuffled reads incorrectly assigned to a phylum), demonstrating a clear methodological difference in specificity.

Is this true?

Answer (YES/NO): NO